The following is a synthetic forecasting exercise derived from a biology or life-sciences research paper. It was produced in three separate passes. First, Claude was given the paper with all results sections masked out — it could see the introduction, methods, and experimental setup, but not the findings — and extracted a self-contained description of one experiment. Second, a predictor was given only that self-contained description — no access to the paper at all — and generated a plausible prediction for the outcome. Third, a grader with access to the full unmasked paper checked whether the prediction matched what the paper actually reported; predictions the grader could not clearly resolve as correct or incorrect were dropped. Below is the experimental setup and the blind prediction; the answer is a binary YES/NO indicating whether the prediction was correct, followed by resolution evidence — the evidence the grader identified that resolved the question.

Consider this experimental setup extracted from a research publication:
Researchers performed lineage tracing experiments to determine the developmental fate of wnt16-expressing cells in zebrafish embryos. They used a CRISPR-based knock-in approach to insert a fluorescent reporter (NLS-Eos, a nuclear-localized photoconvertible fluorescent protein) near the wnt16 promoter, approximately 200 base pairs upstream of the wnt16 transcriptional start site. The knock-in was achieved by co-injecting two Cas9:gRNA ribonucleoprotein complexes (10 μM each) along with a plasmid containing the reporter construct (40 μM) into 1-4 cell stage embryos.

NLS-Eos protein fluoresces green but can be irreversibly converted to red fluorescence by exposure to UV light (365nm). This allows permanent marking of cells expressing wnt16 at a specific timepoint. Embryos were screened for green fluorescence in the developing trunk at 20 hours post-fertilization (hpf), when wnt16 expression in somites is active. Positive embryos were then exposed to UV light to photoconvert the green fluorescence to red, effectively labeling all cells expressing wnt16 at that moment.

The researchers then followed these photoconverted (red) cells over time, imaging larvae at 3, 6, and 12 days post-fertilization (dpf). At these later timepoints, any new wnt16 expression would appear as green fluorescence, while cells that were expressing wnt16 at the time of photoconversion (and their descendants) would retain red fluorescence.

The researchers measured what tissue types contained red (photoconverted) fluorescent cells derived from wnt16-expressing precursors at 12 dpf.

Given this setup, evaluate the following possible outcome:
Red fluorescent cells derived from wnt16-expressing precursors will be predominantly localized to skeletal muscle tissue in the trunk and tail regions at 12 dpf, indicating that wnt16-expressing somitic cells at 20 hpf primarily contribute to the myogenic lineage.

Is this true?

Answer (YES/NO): YES